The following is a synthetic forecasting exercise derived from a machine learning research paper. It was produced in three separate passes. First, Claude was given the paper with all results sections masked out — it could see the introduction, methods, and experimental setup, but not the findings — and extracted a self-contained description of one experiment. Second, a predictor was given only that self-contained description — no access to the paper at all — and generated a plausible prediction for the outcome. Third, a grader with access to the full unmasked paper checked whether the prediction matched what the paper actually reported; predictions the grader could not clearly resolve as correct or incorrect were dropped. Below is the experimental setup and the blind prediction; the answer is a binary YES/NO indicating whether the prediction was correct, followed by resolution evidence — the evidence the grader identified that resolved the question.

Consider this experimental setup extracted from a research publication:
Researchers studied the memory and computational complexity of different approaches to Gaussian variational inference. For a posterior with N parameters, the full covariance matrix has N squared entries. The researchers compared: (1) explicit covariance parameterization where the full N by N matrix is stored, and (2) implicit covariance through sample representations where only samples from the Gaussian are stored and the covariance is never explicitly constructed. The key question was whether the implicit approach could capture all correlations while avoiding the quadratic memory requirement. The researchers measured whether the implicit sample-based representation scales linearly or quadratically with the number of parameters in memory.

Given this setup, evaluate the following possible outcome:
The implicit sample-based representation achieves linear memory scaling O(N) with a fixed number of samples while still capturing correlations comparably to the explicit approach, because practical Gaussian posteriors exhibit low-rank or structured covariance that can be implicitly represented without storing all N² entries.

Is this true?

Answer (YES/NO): NO